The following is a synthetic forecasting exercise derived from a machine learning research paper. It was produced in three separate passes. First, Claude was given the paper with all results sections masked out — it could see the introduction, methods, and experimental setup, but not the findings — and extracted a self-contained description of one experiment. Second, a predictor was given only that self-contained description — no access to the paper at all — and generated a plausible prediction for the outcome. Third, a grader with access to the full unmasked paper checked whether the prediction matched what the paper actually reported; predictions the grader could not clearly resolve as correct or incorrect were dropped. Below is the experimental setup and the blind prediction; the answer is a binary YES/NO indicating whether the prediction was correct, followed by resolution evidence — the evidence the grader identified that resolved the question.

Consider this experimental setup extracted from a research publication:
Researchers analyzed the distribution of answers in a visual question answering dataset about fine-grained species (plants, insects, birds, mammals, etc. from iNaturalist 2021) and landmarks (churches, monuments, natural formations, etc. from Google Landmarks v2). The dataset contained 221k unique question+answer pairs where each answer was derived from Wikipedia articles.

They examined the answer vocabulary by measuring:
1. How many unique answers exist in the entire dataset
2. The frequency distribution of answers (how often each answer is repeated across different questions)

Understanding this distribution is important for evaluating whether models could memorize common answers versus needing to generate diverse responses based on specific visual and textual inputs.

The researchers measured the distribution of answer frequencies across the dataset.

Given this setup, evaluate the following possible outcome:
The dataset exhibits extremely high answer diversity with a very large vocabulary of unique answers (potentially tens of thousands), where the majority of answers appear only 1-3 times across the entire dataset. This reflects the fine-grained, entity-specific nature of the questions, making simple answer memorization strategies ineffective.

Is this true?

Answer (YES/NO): YES